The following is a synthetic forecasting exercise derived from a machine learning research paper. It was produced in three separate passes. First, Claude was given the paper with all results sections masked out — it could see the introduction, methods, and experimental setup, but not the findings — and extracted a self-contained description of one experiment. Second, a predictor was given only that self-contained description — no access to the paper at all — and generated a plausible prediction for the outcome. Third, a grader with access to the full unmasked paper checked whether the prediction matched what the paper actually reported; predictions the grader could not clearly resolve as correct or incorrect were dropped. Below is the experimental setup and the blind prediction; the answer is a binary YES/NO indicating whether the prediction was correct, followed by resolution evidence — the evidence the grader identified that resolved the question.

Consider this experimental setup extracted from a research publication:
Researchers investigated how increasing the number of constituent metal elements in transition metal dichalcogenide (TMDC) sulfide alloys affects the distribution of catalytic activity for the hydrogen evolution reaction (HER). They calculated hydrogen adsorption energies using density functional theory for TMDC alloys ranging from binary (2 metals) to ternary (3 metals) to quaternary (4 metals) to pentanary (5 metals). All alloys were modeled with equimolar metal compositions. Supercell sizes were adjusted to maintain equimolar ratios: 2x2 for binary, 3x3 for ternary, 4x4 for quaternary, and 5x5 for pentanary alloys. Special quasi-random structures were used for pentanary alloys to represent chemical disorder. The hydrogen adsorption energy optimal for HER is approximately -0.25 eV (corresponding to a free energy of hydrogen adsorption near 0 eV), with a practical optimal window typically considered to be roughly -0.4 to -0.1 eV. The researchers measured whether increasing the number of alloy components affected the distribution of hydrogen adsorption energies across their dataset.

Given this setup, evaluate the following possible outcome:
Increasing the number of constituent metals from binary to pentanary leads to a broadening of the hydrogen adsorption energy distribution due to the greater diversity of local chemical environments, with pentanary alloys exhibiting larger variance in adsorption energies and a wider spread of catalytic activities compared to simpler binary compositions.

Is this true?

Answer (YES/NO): NO